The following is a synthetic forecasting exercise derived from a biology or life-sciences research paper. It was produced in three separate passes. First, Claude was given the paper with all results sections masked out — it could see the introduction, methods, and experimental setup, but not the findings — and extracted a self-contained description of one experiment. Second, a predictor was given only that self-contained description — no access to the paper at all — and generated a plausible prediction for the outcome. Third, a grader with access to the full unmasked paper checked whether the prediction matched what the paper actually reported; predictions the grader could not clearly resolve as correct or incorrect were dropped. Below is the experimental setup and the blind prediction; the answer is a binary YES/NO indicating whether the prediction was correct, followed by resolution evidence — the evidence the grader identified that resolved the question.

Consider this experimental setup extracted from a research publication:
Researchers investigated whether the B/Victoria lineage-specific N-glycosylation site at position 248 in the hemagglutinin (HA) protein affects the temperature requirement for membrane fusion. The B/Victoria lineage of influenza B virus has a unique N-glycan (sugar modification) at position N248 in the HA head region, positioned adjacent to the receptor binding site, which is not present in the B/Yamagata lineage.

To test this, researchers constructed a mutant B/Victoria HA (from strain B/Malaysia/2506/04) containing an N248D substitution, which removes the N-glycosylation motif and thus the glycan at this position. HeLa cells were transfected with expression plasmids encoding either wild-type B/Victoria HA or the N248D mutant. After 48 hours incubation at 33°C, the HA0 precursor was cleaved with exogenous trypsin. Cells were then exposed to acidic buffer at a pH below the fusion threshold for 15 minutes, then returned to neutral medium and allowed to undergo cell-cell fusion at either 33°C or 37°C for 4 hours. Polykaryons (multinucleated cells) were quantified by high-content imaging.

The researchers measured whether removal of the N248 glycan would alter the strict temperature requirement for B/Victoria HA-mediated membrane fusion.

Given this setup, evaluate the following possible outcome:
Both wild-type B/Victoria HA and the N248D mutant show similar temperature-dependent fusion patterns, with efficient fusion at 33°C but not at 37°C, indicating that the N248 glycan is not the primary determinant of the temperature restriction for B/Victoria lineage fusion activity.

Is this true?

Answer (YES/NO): YES